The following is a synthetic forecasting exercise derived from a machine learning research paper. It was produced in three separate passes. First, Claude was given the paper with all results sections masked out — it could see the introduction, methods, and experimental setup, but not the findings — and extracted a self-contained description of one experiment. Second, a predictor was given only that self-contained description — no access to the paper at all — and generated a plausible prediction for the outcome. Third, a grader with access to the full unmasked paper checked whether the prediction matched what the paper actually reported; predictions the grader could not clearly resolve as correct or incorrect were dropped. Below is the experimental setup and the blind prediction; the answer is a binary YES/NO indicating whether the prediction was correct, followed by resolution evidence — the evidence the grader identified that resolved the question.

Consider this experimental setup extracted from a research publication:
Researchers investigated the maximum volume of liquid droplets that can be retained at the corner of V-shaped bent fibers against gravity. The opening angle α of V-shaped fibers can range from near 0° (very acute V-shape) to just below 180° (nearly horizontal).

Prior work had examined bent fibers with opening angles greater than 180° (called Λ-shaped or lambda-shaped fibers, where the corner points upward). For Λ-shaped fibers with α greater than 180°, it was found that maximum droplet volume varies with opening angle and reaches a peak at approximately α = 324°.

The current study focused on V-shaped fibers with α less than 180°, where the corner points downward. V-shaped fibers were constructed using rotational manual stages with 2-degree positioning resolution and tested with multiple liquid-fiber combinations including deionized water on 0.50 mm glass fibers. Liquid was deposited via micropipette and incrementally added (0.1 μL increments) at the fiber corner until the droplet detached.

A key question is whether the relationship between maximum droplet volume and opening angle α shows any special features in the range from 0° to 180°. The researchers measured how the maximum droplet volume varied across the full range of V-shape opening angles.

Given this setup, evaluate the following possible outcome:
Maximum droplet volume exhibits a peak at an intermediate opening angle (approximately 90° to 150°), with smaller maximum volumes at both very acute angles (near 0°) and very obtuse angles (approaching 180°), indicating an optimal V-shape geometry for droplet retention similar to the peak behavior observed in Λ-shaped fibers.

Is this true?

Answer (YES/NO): NO